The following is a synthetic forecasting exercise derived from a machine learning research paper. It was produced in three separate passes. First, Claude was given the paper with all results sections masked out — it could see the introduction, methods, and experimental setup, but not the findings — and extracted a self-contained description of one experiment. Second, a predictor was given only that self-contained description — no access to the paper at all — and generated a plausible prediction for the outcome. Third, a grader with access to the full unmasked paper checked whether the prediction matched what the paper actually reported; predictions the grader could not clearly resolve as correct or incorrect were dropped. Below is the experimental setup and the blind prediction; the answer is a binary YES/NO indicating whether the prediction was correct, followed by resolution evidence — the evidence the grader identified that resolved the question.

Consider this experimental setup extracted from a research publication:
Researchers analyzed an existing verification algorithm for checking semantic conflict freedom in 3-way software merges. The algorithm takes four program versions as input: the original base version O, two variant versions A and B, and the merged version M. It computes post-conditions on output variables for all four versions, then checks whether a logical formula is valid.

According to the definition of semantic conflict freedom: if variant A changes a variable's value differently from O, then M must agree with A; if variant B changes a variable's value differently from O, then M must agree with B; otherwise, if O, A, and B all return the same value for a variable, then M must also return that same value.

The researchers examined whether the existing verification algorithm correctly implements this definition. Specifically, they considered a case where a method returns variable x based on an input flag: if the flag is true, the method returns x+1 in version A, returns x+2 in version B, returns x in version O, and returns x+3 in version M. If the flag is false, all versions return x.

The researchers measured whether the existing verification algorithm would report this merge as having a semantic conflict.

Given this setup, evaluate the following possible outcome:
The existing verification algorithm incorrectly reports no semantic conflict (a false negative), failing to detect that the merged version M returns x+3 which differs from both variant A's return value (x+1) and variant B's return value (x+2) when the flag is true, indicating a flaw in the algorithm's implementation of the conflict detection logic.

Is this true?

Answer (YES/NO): YES